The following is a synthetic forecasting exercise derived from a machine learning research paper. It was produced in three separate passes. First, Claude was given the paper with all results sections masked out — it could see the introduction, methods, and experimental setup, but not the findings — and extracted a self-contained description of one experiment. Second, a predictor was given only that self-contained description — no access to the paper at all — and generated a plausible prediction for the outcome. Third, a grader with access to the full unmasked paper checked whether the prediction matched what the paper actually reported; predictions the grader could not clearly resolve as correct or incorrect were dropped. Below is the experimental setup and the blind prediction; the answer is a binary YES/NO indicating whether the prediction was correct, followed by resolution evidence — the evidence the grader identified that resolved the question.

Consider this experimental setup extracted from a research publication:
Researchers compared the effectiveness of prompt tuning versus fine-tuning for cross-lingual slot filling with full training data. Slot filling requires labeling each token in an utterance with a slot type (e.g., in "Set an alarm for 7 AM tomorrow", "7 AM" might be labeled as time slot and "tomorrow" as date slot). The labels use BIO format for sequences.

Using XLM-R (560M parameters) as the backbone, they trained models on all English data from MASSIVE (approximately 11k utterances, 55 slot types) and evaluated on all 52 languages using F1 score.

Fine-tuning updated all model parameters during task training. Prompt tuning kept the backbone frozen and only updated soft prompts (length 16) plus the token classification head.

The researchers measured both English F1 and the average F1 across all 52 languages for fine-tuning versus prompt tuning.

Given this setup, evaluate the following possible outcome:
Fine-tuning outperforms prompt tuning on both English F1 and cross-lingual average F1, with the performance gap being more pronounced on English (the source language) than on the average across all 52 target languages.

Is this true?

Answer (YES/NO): NO